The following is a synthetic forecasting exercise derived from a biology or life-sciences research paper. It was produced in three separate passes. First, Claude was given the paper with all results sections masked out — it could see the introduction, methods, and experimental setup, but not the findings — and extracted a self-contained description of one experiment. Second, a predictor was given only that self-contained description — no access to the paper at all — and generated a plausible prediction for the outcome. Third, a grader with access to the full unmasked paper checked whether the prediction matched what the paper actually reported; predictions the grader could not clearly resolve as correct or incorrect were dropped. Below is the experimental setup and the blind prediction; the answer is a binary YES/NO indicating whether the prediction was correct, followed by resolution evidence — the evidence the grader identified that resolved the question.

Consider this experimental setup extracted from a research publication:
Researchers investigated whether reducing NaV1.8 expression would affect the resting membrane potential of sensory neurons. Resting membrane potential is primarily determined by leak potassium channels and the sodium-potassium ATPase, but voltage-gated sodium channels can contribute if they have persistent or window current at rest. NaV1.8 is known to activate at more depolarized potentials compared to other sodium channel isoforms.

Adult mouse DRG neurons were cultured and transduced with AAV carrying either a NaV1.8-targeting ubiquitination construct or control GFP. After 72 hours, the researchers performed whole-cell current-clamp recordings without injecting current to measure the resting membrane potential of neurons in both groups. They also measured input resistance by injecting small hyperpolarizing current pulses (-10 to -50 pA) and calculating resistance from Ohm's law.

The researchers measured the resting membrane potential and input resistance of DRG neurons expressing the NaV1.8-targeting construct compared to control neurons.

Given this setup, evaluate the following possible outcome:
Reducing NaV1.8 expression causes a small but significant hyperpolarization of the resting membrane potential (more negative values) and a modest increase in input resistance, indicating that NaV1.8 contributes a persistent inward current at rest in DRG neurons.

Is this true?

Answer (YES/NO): NO